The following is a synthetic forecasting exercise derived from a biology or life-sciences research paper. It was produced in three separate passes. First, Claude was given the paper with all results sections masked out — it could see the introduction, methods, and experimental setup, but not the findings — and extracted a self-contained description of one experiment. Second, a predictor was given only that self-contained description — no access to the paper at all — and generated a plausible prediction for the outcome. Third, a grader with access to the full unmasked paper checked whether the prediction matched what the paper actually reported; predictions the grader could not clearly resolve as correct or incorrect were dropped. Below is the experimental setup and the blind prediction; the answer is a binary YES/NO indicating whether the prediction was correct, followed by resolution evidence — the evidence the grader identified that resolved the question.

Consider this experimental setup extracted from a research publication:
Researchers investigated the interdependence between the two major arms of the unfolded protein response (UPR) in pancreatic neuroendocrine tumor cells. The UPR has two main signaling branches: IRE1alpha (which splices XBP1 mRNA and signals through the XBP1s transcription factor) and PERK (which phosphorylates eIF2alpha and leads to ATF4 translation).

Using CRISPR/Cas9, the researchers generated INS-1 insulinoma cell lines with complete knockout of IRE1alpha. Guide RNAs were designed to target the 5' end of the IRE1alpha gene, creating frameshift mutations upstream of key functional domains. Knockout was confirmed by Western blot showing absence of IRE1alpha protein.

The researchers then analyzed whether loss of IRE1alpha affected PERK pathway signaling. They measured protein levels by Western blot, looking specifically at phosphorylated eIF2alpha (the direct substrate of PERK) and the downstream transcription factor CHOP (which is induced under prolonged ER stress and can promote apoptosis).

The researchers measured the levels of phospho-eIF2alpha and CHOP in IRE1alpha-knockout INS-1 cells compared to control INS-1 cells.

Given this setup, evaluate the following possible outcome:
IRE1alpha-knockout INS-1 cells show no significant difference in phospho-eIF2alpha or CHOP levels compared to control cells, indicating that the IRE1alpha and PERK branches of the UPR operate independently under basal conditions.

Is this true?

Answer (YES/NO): NO